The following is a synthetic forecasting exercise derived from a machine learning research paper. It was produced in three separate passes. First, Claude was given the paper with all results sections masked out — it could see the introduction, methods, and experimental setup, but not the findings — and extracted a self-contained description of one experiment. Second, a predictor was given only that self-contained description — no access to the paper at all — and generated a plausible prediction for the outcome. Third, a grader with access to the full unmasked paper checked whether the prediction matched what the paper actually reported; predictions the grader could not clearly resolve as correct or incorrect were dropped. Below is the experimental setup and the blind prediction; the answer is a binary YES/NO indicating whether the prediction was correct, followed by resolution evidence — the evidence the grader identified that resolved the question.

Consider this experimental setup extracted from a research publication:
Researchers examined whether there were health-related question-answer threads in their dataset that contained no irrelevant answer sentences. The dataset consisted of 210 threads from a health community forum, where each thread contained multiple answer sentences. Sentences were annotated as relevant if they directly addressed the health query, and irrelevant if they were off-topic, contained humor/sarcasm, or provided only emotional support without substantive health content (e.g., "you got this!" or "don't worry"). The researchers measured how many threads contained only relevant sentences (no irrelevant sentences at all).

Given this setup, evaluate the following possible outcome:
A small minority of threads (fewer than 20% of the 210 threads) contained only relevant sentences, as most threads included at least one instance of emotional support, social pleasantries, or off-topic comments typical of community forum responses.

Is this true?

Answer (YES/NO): YES